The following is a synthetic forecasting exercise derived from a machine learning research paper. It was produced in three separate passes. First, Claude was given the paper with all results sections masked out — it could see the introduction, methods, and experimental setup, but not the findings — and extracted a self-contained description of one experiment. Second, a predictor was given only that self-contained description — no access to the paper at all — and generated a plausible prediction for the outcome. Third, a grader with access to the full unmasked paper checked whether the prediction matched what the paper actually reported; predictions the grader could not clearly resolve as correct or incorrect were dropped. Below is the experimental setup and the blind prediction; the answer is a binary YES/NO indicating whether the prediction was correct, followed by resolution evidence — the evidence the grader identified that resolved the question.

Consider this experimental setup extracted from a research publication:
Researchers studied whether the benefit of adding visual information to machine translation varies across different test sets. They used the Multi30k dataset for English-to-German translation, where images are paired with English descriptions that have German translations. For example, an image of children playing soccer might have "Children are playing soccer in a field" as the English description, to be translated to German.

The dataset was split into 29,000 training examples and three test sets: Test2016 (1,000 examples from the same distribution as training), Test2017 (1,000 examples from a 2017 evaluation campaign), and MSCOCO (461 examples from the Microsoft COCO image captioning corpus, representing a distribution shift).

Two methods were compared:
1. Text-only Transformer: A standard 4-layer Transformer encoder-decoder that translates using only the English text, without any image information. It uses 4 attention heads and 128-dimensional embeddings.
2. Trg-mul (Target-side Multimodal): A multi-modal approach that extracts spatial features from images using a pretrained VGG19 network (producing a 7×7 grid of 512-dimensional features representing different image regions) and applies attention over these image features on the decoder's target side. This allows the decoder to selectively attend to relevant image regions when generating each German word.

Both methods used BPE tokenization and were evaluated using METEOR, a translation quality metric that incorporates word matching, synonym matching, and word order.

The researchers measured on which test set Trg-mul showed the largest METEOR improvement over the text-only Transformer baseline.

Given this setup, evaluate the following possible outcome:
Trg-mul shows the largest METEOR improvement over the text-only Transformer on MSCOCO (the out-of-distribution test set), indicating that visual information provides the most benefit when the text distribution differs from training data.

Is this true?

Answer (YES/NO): NO